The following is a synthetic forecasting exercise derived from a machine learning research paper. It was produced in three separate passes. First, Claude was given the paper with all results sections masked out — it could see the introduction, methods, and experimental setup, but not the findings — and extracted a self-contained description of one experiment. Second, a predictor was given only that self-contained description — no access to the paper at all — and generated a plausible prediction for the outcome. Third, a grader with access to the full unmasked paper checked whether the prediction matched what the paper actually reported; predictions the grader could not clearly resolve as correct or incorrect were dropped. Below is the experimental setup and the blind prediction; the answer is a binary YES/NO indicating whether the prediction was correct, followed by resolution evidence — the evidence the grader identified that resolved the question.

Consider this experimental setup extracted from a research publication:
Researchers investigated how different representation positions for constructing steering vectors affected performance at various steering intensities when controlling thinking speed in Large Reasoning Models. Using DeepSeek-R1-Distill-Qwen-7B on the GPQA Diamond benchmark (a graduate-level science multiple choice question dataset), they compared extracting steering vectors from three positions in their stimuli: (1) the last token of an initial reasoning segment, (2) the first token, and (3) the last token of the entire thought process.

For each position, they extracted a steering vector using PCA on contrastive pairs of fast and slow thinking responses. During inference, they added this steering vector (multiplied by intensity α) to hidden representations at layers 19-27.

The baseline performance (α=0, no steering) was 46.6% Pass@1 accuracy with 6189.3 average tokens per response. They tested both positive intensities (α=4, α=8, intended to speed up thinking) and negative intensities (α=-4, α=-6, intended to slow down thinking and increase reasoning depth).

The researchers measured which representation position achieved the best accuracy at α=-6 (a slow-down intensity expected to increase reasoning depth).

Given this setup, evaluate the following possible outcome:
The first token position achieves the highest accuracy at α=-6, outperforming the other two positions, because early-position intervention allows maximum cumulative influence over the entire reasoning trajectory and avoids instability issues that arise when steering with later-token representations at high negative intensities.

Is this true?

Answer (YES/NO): NO